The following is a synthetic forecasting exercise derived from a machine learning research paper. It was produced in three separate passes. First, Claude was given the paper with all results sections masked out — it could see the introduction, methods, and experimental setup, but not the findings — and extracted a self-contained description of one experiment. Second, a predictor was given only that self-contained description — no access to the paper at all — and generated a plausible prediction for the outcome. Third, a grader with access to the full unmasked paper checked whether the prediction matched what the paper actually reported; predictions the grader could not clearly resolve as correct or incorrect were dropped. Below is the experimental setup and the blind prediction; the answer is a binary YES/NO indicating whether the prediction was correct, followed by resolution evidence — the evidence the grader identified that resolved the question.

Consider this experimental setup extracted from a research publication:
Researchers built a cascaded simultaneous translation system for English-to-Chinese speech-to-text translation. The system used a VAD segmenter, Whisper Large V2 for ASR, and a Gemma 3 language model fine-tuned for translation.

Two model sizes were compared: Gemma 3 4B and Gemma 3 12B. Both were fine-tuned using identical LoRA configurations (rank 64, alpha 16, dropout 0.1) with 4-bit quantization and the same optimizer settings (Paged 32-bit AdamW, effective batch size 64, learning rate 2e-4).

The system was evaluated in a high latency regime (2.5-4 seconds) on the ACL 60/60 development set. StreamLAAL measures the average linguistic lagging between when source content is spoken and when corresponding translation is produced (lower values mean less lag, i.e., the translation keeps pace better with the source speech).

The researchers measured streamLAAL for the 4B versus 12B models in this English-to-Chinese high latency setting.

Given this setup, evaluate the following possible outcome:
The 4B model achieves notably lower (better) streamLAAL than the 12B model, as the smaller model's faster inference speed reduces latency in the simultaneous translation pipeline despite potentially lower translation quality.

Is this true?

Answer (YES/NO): YES